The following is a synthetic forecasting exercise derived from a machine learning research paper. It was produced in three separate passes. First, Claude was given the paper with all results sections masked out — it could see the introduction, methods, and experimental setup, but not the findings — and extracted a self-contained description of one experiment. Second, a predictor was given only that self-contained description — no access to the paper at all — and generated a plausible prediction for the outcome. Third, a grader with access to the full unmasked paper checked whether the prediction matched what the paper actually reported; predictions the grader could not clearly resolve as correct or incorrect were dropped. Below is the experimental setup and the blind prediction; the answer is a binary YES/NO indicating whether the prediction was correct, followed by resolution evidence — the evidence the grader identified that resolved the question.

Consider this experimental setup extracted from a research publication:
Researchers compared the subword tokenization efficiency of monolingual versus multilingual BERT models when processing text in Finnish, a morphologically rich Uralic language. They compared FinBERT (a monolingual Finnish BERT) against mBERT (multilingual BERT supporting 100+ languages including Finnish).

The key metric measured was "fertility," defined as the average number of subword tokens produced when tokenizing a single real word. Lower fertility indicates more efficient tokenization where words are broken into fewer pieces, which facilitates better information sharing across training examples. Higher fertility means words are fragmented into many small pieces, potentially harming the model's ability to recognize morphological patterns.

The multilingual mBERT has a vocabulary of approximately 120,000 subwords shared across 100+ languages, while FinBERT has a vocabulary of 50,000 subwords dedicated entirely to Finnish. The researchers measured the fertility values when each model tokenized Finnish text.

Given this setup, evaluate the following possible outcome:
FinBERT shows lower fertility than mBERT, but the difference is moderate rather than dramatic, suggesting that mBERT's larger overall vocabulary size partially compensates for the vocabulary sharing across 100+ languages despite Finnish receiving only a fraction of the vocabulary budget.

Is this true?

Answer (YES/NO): YES